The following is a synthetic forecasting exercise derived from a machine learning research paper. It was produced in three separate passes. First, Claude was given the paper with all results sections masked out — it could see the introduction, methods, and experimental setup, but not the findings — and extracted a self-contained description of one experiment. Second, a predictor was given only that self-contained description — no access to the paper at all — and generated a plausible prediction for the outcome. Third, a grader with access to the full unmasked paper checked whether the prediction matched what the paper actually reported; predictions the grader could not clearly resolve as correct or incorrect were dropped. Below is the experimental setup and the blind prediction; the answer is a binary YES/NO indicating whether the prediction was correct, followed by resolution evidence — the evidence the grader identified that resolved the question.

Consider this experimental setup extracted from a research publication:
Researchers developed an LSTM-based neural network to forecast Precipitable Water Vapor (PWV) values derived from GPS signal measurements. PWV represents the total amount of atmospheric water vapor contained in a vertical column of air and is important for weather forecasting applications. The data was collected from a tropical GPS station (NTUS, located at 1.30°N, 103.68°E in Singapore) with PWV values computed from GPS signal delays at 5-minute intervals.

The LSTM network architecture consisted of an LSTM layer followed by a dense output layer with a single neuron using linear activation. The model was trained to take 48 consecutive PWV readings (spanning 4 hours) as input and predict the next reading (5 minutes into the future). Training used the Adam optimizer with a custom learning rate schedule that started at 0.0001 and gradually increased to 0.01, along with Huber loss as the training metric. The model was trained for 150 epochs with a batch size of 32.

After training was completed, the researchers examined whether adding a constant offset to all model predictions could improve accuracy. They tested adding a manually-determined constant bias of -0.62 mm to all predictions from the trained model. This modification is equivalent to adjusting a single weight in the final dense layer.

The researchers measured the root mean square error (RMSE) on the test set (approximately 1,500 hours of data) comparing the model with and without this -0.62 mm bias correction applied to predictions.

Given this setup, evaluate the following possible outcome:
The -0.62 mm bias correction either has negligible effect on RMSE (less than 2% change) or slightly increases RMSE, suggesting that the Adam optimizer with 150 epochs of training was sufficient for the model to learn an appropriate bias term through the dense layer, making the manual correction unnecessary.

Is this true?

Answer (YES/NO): NO